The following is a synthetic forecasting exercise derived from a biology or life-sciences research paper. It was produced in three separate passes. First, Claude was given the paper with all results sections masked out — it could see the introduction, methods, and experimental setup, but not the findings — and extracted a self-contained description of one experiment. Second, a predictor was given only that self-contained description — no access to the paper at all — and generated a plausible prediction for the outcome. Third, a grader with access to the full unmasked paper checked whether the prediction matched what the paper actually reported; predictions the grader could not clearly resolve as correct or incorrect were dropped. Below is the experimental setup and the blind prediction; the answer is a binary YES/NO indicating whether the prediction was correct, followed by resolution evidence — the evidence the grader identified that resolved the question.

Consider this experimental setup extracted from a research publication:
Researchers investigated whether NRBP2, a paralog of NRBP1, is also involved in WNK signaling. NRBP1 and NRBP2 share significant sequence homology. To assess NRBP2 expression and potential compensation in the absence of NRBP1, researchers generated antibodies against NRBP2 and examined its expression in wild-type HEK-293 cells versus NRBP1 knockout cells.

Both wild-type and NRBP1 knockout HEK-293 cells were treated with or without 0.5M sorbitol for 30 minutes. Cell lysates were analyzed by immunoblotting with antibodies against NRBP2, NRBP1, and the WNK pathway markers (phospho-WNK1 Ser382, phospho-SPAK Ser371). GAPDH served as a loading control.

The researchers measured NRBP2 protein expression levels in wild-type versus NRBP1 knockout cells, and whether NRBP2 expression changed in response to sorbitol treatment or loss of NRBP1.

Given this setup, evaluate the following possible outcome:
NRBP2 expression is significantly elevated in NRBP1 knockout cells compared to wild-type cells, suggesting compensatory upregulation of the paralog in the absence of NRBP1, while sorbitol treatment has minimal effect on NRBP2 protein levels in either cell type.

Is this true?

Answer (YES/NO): NO